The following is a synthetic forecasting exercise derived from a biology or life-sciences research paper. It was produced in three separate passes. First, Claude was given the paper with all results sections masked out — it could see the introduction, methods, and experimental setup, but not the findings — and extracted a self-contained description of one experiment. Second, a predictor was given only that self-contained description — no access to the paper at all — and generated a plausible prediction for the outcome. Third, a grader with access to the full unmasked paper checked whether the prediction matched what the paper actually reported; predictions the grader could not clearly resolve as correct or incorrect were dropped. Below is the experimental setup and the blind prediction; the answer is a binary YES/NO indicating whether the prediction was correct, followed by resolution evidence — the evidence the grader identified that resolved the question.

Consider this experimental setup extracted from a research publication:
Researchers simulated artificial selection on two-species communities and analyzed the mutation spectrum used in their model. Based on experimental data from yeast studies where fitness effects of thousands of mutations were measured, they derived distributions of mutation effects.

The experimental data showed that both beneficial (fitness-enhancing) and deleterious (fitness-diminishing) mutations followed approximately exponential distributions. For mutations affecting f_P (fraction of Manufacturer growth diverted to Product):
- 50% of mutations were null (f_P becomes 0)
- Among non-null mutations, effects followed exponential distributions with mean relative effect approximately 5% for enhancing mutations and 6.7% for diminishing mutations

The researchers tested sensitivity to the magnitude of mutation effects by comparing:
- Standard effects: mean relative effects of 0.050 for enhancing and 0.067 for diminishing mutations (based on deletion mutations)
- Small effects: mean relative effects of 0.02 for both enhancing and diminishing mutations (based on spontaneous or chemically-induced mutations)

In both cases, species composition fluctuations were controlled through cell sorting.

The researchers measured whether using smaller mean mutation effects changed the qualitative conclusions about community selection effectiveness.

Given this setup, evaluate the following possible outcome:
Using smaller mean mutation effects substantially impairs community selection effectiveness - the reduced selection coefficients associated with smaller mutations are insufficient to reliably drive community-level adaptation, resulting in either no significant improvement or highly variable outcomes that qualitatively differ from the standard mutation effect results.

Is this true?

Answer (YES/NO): NO